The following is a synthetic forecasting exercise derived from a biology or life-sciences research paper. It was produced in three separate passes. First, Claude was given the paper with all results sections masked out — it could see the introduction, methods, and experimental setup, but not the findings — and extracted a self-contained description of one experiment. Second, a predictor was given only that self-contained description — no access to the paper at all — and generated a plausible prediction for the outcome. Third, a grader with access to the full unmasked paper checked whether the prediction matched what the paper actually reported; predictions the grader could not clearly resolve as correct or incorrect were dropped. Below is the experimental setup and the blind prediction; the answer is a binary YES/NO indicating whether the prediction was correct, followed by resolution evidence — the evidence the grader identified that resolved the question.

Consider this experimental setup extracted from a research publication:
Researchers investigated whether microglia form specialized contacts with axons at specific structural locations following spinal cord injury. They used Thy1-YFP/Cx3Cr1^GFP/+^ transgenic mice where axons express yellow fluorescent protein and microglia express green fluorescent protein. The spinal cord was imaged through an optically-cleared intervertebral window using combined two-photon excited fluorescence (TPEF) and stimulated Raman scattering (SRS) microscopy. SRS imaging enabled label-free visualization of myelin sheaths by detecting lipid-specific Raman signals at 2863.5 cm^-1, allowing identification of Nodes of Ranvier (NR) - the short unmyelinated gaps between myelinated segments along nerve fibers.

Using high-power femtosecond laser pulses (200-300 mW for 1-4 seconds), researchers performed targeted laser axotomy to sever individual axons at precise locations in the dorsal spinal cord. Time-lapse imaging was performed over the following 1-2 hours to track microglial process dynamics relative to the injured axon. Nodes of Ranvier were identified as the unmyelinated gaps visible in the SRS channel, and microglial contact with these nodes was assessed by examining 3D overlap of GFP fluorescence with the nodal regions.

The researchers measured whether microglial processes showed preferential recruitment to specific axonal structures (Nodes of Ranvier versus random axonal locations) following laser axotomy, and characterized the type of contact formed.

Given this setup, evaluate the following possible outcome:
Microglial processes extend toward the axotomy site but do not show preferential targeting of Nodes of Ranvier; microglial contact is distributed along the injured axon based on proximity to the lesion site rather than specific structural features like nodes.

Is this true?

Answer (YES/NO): NO